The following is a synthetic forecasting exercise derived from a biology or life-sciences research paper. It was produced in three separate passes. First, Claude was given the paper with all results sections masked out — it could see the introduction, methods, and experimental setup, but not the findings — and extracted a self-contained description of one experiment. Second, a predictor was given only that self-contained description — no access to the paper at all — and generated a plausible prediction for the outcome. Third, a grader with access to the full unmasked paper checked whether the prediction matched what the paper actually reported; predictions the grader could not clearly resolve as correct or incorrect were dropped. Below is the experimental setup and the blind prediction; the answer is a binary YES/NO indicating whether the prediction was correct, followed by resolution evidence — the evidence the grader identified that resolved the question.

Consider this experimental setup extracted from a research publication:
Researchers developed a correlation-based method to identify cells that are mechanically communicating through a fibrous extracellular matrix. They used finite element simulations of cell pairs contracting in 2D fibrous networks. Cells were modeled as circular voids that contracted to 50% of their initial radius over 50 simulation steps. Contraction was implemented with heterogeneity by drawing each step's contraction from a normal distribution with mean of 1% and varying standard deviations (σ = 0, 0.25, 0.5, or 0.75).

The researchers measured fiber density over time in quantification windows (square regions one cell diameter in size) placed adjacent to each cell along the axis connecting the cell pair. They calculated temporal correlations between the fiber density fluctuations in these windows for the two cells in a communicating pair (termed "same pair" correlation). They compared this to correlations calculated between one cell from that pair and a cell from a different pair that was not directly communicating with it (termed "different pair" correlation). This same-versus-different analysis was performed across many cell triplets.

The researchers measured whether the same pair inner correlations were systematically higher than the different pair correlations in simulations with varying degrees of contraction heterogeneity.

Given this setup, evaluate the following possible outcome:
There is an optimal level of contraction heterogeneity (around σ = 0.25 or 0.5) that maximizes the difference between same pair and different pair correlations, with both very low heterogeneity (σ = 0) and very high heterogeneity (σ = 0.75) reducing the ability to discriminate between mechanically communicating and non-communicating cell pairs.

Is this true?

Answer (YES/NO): NO